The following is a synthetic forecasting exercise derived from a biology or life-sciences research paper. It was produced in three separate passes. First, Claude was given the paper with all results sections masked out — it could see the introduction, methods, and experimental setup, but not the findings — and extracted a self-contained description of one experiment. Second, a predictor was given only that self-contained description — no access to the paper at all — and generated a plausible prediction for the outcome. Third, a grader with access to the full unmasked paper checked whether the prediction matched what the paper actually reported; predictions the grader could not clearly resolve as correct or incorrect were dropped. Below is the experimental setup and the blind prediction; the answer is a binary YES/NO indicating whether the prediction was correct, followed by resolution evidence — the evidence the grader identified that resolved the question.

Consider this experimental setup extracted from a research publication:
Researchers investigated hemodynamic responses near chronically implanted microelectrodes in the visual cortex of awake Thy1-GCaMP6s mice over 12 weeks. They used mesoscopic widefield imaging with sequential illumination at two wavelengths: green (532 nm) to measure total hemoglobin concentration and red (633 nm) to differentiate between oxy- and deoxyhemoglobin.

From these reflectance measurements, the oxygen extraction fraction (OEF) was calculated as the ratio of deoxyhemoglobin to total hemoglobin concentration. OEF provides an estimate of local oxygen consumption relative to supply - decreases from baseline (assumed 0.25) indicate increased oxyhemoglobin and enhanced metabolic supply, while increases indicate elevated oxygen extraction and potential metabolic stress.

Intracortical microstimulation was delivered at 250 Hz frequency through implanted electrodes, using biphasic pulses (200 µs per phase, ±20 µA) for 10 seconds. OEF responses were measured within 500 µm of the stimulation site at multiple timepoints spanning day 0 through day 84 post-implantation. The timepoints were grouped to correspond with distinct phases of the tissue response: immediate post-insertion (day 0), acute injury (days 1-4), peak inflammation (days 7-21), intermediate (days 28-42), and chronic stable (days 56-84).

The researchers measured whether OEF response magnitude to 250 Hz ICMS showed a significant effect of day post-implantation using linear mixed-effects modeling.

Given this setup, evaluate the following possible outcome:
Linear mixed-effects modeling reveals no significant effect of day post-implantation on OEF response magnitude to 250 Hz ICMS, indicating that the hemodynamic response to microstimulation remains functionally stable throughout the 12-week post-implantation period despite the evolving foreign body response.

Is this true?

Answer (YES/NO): NO